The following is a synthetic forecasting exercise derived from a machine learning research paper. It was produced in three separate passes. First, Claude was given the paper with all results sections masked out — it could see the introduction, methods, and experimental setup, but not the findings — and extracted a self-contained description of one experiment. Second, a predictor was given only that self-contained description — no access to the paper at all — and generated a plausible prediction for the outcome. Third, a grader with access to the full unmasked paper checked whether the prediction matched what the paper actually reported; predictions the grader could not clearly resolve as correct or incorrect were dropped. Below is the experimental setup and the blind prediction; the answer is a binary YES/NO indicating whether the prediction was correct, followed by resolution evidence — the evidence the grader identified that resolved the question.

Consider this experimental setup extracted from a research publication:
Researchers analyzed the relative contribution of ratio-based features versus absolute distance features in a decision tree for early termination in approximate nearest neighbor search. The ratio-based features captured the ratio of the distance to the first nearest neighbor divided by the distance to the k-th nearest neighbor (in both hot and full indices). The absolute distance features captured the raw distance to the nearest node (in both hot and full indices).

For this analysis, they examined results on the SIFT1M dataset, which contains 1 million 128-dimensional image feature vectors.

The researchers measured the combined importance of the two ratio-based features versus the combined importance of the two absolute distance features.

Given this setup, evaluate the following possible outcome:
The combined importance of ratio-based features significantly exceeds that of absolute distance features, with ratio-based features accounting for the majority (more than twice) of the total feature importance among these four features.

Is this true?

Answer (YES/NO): NO